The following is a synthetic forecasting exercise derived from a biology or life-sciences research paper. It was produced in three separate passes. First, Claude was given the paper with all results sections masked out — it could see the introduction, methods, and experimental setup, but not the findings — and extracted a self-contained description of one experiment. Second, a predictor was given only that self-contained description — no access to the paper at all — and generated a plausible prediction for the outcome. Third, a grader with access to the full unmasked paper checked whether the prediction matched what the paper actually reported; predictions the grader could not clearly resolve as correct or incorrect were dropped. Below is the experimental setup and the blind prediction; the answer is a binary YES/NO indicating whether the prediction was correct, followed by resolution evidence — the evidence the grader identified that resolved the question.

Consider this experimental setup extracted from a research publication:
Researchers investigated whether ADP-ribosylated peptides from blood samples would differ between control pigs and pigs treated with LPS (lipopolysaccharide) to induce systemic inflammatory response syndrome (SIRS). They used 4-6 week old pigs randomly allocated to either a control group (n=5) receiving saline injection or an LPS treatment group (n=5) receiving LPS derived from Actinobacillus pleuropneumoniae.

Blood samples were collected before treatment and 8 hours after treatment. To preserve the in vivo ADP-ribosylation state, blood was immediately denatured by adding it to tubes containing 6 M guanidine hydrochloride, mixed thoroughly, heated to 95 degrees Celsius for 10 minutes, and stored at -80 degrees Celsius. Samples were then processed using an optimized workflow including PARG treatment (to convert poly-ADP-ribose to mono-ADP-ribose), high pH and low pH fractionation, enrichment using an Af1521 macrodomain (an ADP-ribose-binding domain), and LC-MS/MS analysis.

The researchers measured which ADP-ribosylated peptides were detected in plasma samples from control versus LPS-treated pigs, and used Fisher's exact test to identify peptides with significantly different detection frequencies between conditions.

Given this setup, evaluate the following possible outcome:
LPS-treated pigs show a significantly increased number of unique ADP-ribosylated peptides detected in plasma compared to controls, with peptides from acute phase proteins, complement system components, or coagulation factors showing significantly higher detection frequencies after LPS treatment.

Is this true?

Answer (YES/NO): NO